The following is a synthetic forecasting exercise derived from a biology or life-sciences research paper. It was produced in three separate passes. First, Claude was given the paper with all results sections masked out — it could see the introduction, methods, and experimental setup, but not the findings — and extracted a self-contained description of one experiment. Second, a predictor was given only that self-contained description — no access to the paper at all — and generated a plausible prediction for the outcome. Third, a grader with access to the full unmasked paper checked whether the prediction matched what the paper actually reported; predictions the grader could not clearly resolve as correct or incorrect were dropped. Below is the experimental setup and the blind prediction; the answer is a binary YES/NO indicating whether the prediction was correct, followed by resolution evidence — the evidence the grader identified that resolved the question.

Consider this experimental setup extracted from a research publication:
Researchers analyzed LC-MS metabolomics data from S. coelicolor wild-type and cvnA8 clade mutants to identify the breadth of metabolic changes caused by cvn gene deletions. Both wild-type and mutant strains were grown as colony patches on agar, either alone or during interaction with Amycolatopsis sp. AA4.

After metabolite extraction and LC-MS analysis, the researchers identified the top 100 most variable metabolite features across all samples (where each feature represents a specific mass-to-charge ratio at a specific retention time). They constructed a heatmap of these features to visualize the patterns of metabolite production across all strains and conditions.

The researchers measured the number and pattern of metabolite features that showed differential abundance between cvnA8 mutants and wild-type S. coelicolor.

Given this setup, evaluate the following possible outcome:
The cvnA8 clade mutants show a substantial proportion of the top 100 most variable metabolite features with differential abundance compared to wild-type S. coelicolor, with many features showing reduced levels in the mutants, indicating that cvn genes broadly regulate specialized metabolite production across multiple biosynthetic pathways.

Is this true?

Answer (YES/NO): NO